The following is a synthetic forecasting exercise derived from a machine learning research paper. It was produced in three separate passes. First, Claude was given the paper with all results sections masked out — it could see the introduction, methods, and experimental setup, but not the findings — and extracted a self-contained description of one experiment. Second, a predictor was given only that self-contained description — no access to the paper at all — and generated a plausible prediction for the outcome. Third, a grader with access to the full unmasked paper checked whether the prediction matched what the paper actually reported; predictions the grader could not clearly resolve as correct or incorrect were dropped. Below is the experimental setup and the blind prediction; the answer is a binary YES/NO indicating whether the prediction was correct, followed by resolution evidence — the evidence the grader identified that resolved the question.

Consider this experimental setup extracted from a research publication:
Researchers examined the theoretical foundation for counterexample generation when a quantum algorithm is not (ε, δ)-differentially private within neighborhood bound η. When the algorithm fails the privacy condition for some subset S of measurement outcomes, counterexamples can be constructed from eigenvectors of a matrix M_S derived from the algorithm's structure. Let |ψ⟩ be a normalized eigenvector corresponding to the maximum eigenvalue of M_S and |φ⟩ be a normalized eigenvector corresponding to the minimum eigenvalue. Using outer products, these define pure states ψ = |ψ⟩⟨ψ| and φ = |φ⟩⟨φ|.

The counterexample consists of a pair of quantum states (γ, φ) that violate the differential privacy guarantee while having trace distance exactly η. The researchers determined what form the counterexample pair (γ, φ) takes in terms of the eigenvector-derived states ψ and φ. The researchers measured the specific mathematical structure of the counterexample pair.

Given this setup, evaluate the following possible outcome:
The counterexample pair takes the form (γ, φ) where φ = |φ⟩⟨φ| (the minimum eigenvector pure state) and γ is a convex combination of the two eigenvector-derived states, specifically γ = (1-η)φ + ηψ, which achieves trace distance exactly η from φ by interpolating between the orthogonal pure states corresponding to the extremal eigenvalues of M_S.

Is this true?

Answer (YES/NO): YES